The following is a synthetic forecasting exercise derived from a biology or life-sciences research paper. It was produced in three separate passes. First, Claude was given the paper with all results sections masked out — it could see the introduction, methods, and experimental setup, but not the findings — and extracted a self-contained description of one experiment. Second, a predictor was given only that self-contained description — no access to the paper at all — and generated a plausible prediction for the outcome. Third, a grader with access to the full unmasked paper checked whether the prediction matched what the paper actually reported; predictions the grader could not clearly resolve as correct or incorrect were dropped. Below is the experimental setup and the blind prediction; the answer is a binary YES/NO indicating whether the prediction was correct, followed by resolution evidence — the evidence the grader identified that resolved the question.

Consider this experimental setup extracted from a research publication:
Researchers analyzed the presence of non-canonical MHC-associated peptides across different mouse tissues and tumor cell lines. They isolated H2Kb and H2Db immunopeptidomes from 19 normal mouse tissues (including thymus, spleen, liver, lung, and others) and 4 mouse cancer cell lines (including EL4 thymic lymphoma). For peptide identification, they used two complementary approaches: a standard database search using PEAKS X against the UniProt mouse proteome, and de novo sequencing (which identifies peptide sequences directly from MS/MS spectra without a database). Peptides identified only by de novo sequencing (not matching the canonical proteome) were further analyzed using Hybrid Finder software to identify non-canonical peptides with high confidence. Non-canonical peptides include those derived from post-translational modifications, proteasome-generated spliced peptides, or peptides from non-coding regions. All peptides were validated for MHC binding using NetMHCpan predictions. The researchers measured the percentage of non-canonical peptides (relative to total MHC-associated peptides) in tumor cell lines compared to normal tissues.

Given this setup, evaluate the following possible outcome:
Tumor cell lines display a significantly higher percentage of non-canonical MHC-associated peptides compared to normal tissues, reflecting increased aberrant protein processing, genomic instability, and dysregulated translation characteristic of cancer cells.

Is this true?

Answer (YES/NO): NO